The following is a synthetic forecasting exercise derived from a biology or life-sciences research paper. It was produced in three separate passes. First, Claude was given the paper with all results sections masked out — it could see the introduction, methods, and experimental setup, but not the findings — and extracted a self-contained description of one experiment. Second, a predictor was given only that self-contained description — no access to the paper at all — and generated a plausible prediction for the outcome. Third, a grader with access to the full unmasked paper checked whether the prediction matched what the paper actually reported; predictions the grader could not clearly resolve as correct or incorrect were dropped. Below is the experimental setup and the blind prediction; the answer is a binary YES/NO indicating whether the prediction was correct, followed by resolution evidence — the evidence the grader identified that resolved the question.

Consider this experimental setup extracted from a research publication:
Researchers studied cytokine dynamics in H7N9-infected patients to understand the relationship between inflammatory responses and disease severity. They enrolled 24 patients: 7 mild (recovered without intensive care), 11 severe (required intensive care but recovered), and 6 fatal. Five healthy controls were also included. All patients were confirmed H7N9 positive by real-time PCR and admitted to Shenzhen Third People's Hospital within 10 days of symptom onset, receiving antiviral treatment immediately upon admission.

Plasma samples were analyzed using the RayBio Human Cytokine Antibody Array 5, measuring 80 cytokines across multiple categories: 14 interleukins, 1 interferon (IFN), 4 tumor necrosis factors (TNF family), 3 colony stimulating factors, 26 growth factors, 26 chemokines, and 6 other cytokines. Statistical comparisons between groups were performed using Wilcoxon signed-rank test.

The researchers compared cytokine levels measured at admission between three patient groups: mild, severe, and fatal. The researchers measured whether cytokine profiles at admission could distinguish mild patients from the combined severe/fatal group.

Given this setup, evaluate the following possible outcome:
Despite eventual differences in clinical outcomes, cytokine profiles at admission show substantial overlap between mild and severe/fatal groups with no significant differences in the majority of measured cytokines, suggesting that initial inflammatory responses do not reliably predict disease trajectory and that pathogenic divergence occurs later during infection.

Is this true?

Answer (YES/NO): NO